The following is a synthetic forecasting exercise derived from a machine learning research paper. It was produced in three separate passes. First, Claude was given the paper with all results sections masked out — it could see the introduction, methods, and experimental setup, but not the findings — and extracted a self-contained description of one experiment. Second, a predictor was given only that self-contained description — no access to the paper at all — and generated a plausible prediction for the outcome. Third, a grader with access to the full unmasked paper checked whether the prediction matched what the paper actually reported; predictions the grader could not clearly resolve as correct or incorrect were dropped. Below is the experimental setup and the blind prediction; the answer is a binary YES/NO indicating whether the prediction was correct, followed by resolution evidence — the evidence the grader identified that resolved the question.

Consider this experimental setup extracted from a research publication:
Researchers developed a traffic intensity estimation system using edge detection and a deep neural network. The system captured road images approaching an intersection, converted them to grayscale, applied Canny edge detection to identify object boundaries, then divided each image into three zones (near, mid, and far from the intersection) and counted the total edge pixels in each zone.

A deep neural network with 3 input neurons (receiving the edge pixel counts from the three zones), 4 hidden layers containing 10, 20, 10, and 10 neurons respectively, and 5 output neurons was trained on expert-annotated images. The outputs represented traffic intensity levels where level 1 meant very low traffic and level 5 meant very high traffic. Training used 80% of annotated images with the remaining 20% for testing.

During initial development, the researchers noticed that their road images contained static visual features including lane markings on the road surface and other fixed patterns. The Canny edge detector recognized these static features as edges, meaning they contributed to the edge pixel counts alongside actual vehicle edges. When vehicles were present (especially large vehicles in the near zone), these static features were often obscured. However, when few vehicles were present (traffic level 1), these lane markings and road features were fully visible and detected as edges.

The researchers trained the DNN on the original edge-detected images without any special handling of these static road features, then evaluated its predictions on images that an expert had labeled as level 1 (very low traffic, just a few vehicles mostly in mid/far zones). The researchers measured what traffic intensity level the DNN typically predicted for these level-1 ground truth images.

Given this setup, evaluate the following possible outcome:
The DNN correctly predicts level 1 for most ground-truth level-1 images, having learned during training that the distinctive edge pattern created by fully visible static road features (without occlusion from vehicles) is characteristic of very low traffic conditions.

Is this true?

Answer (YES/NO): NO